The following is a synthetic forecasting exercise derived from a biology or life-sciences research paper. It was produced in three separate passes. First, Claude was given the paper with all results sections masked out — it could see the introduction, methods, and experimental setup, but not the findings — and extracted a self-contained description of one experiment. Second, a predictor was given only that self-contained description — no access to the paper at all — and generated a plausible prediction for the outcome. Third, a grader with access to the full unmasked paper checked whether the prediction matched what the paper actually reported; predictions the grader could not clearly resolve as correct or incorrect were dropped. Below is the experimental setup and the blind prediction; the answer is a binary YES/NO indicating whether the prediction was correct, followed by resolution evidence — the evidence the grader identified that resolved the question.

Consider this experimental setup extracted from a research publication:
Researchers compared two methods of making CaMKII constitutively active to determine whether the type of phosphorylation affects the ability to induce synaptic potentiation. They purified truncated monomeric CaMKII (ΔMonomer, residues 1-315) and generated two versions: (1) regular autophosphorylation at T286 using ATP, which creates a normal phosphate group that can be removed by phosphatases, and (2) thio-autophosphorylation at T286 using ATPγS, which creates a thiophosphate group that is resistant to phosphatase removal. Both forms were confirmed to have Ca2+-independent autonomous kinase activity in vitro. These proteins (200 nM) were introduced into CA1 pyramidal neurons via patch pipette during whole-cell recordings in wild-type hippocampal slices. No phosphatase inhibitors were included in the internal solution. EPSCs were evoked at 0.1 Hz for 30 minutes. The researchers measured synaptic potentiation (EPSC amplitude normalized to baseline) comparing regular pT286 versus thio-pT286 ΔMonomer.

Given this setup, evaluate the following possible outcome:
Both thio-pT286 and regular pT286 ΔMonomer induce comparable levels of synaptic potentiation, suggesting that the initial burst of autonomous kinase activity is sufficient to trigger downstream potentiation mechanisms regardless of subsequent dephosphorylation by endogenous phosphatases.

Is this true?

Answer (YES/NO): NO